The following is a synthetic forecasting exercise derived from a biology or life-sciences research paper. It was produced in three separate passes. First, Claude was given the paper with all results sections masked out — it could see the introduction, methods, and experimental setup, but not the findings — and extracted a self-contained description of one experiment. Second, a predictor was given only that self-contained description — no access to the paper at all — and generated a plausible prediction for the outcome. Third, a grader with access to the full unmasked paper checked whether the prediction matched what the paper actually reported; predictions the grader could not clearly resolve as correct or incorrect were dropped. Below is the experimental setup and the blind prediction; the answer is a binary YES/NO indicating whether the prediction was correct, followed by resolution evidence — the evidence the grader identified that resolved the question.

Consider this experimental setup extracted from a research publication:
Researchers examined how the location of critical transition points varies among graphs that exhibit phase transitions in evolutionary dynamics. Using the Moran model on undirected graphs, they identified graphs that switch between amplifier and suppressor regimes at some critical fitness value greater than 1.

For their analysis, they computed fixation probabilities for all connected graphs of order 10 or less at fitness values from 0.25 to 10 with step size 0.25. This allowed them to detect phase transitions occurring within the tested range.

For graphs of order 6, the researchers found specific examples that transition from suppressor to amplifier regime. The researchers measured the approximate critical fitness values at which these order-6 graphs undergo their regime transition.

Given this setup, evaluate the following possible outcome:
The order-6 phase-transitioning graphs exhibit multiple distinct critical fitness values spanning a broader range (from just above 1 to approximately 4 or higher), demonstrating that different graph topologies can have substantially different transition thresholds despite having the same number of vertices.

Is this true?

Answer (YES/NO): NO